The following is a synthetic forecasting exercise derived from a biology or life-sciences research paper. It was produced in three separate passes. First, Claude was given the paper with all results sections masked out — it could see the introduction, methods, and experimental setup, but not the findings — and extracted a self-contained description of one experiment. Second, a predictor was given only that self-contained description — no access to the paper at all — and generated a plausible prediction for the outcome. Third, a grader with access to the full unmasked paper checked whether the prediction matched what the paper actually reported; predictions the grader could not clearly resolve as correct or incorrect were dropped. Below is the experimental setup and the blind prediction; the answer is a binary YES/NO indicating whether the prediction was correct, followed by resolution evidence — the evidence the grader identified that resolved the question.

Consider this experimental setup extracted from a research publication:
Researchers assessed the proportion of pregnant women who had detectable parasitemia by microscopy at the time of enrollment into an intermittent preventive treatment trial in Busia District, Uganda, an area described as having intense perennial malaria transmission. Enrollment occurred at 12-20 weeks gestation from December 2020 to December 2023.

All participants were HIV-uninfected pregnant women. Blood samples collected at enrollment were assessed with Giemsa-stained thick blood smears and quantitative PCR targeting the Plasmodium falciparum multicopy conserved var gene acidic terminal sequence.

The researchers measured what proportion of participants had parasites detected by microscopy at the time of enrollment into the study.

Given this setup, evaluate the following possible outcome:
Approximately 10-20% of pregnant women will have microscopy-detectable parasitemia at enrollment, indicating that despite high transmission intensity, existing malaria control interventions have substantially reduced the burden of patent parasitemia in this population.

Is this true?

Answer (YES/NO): NO